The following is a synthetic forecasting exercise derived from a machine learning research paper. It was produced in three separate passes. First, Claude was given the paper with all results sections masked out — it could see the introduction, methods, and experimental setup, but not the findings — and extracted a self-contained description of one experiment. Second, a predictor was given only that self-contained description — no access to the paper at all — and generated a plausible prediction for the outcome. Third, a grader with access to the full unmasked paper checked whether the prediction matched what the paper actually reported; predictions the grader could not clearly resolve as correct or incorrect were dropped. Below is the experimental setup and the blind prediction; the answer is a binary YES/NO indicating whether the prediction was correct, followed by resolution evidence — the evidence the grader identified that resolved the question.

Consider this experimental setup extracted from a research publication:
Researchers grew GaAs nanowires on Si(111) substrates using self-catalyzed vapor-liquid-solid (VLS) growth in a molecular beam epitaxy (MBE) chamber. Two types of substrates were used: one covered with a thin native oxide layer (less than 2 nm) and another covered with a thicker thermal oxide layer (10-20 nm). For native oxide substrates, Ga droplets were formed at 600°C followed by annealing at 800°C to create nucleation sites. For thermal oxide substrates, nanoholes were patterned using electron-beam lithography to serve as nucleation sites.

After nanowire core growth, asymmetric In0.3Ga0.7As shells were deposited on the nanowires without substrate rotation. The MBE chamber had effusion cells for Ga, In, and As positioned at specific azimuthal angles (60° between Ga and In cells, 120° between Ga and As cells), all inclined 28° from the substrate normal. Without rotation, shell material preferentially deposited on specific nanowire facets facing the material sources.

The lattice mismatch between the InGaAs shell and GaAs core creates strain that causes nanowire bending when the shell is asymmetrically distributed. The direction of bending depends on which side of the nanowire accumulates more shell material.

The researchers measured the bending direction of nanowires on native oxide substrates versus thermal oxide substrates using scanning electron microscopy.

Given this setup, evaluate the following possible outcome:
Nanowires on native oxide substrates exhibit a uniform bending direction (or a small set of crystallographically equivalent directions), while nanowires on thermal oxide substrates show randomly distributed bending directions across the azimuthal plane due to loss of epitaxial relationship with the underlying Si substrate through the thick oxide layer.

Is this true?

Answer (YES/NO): NO